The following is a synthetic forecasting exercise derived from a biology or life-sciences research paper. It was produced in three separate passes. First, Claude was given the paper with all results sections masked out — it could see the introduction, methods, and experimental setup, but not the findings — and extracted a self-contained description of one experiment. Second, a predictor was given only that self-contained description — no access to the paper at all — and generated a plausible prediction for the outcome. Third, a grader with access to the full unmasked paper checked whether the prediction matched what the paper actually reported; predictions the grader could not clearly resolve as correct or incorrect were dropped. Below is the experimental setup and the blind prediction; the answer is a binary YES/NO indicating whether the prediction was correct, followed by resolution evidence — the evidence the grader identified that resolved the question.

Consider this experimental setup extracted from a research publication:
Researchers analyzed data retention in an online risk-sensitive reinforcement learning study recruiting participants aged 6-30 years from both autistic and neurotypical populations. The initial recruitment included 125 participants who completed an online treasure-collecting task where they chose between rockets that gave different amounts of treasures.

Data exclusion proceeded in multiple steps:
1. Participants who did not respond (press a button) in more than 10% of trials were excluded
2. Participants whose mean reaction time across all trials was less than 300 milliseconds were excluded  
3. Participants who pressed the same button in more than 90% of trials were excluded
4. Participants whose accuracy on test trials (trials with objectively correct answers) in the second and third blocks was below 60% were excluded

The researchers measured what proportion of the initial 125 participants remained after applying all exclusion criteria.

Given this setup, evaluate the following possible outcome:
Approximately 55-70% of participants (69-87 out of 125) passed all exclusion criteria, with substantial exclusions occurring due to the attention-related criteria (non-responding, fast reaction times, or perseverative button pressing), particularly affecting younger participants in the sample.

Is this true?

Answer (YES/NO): NO